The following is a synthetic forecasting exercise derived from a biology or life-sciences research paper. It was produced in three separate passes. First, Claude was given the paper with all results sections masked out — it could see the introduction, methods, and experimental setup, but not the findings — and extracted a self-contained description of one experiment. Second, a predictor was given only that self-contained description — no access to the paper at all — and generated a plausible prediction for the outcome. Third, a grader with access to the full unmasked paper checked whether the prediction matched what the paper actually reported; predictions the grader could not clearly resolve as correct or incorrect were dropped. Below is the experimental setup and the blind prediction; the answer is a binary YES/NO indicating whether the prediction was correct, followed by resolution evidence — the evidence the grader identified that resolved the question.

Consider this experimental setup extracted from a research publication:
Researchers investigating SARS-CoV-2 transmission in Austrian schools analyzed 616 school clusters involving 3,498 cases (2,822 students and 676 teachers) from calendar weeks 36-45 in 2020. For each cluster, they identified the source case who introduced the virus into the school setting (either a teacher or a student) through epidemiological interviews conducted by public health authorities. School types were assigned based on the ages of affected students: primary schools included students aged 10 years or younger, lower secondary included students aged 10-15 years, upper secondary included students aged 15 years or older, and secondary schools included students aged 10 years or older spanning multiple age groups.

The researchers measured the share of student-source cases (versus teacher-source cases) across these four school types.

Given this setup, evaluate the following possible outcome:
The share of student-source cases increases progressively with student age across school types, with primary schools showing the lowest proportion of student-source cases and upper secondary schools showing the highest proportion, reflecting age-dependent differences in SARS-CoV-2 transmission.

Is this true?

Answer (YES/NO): YES